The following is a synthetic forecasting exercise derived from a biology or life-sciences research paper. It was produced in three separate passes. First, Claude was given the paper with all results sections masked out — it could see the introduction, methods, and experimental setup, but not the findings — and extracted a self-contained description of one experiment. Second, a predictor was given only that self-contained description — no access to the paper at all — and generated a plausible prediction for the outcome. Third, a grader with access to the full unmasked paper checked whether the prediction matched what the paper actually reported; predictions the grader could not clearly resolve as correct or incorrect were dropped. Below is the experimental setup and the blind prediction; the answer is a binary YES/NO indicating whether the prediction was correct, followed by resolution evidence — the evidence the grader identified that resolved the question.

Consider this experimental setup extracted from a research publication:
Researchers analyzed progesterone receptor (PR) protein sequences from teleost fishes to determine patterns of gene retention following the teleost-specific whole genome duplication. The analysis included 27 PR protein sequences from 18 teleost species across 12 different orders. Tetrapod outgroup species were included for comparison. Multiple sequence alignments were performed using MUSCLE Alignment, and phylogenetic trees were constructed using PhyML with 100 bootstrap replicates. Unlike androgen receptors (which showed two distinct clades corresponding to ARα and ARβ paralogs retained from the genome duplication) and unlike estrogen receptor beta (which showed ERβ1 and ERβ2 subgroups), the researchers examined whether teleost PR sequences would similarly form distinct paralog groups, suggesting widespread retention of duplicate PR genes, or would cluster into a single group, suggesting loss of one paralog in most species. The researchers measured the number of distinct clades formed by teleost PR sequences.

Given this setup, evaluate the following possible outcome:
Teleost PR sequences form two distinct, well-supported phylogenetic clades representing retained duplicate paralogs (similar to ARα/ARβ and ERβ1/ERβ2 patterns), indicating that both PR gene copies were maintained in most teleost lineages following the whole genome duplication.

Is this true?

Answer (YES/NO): NO